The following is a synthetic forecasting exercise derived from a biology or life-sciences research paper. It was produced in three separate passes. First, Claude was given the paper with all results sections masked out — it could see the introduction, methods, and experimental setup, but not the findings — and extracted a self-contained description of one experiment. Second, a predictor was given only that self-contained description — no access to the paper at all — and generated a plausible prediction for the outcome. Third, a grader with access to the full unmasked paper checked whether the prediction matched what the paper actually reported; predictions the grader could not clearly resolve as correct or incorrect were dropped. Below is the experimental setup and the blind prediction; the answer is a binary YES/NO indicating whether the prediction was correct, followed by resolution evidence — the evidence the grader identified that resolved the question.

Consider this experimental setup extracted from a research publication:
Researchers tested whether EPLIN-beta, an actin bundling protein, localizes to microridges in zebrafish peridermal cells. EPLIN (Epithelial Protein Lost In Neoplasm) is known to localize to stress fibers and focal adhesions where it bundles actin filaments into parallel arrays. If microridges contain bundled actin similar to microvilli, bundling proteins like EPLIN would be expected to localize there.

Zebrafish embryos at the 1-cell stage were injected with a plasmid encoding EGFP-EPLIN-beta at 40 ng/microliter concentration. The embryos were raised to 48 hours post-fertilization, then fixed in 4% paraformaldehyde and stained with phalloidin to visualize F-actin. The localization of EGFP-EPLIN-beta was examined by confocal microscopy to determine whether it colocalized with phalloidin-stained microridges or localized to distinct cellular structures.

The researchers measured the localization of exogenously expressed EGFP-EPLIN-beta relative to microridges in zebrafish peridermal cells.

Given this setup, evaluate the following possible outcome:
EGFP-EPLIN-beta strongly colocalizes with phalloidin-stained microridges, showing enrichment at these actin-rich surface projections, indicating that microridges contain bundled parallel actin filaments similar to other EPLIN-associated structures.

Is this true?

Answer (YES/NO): NO